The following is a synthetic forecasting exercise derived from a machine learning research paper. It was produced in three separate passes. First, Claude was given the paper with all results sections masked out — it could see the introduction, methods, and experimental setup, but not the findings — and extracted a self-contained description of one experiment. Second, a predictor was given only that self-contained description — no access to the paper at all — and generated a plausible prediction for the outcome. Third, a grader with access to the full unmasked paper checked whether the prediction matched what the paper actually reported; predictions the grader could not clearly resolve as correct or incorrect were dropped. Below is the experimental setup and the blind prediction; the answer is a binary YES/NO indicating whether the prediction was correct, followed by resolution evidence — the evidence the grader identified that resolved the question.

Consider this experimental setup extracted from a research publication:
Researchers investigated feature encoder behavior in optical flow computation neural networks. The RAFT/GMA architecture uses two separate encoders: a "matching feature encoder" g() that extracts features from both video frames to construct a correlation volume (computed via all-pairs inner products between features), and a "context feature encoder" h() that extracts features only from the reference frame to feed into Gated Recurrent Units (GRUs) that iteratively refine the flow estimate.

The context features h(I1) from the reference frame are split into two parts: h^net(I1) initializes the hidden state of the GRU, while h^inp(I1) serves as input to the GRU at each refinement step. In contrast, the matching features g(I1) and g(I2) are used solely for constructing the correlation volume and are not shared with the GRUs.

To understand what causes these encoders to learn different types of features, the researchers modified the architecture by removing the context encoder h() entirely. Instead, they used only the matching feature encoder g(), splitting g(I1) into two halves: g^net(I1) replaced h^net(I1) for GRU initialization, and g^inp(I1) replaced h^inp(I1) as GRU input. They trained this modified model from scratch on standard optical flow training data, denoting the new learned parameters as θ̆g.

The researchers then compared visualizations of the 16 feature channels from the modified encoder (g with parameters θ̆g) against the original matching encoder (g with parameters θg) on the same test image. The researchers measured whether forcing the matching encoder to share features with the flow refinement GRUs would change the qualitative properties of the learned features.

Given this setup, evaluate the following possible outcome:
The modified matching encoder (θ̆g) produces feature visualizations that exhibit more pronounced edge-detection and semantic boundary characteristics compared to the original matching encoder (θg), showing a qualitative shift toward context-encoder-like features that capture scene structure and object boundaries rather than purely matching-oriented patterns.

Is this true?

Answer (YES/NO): YES